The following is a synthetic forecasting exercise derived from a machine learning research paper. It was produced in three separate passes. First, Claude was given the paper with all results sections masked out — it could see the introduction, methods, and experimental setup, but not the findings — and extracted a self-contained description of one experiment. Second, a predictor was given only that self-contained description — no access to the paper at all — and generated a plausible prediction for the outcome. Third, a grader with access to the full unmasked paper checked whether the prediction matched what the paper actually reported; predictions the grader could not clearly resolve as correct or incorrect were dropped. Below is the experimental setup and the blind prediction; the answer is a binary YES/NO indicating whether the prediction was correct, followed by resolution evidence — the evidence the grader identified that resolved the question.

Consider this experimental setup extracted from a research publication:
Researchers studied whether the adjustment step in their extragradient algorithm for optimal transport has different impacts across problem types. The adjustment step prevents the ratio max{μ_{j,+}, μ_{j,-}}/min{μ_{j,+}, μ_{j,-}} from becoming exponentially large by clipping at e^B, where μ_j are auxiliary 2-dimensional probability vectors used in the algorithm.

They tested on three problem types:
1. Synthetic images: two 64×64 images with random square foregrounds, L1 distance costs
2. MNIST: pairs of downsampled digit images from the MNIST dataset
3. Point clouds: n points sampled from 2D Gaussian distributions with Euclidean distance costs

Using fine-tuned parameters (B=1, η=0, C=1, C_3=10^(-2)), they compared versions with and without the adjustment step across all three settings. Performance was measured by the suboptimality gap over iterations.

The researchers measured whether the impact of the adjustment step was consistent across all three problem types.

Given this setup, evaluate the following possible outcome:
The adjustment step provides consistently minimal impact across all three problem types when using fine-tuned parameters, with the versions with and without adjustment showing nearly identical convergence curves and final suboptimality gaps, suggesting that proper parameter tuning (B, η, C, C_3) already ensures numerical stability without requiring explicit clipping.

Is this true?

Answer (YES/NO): NO